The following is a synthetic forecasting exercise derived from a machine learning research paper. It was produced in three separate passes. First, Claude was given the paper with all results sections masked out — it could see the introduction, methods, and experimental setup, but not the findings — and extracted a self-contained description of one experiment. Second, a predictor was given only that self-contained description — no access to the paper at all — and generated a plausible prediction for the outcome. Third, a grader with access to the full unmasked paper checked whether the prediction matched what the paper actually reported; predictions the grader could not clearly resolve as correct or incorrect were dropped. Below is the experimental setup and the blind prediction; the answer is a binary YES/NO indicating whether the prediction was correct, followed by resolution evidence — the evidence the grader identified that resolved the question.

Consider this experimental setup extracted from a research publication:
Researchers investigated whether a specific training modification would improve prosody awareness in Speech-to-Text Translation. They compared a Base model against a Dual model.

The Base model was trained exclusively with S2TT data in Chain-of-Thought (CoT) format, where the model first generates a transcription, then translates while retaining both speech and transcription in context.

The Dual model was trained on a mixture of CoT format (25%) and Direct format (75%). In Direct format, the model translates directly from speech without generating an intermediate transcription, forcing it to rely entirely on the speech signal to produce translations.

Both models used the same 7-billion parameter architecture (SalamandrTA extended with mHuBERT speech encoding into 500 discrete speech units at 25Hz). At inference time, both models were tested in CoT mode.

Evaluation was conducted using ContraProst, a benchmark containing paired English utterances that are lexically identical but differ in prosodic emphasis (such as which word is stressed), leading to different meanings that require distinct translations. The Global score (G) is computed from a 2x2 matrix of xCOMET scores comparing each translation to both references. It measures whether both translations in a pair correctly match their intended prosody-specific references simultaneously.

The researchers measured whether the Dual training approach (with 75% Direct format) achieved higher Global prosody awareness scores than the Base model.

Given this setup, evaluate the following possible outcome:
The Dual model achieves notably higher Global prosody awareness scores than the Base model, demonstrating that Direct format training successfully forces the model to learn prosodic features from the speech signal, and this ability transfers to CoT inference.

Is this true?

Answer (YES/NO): NO